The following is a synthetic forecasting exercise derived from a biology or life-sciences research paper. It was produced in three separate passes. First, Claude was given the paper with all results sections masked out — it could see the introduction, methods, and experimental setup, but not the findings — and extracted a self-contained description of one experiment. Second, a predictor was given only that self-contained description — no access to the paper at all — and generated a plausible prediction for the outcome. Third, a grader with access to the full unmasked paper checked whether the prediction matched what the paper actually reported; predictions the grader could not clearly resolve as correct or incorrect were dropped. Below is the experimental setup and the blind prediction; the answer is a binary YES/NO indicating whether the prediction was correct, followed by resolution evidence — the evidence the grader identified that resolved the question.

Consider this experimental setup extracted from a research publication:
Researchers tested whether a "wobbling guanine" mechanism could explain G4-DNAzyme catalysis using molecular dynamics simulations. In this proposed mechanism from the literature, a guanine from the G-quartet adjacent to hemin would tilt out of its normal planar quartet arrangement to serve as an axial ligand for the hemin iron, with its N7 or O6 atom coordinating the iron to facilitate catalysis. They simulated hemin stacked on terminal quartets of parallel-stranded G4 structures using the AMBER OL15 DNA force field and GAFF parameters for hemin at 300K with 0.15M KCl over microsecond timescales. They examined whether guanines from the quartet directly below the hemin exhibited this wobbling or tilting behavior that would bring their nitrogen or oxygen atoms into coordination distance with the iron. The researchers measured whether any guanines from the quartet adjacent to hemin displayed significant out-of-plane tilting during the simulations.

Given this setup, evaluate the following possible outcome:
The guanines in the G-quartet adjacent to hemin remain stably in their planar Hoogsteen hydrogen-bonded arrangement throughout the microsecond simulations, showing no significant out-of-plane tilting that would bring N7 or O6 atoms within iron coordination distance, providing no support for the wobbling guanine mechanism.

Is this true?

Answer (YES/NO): YES